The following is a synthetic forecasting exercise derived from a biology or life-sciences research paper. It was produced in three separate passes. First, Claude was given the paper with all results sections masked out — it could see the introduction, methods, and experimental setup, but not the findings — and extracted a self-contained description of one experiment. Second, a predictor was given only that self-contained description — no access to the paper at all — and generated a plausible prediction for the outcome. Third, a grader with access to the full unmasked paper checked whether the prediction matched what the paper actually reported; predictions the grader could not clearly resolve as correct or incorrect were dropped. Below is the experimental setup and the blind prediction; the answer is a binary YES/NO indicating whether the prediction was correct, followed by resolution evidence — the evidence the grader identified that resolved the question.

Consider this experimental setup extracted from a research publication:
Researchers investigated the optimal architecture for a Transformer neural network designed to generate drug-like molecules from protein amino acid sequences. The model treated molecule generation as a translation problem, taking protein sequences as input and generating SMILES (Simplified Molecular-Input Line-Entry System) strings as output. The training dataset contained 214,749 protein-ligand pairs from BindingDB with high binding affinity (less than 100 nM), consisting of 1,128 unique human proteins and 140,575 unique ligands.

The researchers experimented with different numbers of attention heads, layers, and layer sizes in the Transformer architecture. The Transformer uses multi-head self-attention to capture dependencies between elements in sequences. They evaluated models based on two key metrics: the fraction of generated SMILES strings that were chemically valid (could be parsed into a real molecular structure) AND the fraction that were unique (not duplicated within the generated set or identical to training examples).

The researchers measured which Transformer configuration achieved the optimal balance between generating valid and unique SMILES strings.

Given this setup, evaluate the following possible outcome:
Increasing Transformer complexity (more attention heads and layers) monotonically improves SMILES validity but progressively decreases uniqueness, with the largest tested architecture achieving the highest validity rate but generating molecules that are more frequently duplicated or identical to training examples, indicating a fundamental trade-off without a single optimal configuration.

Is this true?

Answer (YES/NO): NO